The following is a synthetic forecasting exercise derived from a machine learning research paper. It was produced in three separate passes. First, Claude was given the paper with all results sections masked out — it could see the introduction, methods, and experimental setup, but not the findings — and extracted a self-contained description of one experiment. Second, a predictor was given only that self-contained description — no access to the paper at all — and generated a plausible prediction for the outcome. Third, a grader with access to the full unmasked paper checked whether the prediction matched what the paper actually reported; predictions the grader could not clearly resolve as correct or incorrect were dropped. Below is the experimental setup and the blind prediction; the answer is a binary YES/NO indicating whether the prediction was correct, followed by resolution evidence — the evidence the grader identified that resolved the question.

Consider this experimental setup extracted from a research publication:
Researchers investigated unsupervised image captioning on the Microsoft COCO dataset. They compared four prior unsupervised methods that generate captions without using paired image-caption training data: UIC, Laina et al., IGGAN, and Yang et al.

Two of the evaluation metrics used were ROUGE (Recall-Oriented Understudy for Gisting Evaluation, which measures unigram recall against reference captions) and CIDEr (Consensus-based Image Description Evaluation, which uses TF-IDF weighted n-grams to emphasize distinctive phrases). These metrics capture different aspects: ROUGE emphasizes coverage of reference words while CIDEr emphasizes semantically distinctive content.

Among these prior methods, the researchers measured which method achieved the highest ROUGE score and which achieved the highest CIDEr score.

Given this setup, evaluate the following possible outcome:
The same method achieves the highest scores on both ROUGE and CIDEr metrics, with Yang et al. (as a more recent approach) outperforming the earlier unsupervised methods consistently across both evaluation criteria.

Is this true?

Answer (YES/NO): NO